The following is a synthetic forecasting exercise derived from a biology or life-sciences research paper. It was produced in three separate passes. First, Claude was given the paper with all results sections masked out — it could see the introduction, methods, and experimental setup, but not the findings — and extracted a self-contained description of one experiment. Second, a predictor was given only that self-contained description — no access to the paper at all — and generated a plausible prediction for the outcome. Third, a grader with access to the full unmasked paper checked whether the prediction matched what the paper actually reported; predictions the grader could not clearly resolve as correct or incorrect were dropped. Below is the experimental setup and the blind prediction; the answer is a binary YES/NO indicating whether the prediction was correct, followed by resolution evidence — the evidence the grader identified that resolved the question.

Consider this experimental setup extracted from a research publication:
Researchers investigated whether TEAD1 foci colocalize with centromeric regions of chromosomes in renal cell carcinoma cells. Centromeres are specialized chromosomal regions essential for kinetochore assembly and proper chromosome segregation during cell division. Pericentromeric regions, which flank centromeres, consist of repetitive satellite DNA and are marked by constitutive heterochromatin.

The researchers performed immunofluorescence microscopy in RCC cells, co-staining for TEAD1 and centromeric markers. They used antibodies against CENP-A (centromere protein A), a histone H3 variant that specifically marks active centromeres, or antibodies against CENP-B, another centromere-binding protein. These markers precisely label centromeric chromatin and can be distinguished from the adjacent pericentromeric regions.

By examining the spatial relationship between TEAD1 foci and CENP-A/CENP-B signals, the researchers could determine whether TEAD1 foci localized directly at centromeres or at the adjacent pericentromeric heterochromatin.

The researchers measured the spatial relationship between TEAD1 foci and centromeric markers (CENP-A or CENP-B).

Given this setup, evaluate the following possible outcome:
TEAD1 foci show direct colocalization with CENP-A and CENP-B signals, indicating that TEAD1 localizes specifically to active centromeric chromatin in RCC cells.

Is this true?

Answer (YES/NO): NO